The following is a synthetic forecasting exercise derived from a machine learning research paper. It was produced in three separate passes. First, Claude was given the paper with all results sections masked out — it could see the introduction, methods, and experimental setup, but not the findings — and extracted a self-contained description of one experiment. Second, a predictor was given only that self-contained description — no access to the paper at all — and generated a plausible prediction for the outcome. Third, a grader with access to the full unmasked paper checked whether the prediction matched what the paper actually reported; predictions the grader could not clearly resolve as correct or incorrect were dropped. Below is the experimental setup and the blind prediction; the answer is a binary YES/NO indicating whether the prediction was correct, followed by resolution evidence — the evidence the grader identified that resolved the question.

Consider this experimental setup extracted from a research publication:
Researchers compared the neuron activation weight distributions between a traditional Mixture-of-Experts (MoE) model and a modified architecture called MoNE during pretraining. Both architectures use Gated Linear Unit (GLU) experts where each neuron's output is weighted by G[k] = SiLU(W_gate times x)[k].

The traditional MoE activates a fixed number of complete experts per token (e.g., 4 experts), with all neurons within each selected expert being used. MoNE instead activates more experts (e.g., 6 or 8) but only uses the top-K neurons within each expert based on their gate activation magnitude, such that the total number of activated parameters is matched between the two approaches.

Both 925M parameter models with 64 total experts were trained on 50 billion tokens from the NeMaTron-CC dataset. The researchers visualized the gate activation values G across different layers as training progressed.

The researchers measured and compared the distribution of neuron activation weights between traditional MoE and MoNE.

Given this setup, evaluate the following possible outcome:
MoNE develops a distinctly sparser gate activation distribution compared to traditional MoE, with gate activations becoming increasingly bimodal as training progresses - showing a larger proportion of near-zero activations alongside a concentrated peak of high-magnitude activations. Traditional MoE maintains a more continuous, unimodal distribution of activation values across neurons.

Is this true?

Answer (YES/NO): NO